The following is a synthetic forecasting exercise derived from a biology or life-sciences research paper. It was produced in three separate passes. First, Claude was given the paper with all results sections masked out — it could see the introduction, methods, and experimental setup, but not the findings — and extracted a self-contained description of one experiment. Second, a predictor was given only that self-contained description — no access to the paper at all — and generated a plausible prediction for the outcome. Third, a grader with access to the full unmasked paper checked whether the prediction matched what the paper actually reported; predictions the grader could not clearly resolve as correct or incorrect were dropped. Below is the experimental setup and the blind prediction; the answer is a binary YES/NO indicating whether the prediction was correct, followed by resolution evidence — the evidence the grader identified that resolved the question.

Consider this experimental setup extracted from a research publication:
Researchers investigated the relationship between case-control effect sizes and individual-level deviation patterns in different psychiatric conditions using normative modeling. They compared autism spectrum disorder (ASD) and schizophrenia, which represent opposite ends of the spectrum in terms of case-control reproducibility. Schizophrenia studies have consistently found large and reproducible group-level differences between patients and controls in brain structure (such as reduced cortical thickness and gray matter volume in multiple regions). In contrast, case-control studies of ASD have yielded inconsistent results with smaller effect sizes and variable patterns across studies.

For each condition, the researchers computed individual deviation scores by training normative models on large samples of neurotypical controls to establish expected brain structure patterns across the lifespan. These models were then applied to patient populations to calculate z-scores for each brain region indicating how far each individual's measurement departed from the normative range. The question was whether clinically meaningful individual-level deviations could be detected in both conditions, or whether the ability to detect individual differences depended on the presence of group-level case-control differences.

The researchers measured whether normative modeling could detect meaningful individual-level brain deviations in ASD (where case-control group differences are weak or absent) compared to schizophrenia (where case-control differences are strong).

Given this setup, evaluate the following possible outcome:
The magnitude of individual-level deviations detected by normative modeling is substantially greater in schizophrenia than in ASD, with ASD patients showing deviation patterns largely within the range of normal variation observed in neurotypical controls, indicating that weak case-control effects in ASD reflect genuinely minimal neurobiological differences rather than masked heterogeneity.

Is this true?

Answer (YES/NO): NO